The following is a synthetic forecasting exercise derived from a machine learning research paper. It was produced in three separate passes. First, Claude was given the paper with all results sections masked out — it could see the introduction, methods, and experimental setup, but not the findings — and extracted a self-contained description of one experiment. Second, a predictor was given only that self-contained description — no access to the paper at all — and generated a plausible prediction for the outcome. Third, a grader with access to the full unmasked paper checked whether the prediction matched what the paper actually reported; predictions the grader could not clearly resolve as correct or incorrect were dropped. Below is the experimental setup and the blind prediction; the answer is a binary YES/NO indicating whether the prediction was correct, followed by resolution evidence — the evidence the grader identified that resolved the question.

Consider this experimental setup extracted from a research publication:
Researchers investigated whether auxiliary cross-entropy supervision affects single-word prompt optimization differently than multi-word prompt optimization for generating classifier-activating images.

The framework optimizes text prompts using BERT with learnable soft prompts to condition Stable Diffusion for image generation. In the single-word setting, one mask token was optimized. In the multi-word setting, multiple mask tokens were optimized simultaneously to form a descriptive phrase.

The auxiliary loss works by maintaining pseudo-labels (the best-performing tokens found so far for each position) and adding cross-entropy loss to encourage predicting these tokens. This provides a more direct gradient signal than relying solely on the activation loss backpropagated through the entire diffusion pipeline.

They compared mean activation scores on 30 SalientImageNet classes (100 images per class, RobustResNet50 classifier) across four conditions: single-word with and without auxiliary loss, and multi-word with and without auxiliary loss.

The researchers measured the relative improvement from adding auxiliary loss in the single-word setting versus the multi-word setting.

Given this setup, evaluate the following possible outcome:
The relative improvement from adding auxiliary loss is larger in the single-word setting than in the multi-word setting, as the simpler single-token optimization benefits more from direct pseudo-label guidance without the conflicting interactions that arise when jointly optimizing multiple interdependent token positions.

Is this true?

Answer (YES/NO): NO